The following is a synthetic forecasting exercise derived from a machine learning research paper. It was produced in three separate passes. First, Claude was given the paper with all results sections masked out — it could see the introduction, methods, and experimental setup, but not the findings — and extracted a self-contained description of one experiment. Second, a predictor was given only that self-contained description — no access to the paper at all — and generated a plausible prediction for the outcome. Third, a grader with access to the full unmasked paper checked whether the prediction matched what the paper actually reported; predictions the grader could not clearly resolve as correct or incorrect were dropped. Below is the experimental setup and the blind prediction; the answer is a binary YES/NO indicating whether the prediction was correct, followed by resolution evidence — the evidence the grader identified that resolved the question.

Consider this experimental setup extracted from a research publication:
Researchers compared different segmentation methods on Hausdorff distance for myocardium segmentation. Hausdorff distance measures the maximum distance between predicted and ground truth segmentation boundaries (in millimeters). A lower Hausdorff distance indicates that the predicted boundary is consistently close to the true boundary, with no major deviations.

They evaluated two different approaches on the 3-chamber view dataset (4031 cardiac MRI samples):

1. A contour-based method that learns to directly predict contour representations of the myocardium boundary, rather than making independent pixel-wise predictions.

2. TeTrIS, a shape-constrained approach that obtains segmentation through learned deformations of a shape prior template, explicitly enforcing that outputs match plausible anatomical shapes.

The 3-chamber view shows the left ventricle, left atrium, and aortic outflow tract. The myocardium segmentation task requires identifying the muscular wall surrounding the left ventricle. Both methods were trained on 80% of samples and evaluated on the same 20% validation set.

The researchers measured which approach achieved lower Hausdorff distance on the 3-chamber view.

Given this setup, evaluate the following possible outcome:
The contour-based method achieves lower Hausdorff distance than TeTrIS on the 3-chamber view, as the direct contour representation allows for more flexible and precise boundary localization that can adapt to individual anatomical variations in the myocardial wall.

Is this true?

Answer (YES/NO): YES